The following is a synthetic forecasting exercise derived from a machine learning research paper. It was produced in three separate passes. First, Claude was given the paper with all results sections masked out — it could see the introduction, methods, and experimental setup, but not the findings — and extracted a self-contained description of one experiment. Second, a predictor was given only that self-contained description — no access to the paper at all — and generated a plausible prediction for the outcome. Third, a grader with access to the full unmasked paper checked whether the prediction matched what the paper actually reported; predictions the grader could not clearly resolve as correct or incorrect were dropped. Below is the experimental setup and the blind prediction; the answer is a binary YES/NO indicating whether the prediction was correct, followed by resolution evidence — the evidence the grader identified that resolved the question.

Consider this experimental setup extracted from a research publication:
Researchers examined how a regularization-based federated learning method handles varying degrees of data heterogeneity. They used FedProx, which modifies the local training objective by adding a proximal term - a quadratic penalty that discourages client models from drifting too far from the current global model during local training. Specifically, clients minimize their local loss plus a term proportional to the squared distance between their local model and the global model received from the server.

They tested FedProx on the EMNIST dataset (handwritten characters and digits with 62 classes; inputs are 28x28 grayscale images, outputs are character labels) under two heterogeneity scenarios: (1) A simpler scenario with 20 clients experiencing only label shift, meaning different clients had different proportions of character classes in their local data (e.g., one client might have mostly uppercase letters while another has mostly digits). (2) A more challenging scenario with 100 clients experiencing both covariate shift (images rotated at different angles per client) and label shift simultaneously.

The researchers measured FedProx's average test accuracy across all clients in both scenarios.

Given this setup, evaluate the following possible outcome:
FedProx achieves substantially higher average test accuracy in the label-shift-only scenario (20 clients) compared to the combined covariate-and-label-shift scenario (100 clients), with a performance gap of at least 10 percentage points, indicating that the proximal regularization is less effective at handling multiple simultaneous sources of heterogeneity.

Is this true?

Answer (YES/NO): NO